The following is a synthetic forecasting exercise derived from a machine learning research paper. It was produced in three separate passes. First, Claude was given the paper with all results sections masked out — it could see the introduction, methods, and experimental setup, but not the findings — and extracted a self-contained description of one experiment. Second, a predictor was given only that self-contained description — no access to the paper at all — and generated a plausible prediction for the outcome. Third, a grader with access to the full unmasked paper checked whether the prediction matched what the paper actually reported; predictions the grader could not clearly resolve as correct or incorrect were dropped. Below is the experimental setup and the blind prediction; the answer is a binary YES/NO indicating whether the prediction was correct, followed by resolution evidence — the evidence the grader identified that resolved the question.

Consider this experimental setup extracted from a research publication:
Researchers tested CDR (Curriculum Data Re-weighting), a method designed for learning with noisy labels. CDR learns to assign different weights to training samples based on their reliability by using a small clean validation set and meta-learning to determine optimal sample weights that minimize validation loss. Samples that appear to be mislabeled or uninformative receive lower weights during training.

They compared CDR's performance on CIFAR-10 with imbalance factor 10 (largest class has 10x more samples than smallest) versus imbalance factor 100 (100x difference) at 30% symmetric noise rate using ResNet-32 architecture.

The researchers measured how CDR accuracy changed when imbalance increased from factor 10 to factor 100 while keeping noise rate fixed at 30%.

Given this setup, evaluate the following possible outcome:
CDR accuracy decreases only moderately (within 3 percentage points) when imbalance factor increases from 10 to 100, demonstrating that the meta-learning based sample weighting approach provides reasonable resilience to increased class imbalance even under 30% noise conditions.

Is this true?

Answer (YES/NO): NO